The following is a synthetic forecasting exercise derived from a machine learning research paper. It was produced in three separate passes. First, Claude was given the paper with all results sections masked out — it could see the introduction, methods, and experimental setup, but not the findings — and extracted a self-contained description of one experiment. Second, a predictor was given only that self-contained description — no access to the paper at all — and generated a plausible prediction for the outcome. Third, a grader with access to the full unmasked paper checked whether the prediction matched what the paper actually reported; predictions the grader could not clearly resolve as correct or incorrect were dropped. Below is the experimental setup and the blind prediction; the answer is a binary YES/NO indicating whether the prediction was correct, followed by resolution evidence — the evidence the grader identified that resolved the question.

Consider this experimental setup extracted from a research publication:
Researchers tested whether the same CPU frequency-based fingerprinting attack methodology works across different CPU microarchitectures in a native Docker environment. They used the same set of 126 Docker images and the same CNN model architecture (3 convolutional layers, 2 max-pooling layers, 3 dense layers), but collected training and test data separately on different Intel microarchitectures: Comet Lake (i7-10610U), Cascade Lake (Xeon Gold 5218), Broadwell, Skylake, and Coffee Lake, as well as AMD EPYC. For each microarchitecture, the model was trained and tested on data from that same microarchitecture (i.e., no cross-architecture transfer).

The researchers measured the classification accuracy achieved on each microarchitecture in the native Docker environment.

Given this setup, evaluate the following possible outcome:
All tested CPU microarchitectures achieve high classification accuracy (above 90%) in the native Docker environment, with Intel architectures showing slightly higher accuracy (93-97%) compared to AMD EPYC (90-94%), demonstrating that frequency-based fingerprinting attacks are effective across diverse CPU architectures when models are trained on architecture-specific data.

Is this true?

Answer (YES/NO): NO